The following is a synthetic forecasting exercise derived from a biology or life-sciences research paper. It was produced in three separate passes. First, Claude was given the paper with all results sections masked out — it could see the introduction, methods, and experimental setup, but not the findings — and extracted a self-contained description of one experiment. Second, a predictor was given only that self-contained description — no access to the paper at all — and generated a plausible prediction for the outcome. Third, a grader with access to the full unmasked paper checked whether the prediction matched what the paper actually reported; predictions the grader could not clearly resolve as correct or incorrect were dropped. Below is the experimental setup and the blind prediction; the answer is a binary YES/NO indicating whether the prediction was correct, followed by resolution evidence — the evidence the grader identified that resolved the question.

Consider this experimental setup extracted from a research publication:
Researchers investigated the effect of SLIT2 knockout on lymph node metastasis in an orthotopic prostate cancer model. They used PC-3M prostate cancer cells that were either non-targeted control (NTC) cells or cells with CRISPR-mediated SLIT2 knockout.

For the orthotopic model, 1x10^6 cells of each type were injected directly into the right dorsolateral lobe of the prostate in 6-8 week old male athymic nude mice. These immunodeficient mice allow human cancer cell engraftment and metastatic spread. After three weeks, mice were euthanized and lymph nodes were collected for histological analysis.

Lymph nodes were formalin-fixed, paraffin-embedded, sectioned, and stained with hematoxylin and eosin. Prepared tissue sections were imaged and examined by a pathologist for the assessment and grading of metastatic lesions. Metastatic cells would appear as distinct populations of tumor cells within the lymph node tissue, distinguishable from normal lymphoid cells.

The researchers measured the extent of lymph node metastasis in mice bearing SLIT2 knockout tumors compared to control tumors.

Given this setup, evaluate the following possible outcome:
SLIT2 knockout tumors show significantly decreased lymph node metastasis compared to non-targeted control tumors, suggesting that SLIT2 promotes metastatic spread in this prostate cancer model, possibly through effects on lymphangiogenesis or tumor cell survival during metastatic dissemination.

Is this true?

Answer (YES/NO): NO